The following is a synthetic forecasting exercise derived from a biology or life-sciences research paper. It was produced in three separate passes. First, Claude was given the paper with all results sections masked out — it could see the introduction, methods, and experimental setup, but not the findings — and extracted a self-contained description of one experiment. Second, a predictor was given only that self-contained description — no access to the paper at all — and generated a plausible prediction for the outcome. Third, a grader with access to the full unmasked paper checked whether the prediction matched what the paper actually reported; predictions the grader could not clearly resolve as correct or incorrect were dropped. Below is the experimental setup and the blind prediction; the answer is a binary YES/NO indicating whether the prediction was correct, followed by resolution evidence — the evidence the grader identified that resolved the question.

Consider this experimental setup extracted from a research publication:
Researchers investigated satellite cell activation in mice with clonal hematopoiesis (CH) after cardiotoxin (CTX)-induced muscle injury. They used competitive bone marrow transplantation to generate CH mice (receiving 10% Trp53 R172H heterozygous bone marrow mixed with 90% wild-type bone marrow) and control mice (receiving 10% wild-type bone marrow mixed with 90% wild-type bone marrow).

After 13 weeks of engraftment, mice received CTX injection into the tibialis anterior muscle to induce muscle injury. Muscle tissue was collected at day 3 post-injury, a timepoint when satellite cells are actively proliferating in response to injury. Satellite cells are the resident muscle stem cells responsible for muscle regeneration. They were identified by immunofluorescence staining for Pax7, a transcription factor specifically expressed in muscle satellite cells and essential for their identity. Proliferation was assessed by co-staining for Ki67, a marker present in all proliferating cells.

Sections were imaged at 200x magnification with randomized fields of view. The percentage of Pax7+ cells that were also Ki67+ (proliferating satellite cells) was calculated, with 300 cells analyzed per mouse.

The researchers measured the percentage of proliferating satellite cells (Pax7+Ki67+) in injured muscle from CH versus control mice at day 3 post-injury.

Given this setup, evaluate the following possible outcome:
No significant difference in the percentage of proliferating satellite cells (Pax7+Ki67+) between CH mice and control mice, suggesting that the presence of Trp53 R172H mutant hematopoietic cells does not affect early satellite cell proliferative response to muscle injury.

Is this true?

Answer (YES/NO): NO